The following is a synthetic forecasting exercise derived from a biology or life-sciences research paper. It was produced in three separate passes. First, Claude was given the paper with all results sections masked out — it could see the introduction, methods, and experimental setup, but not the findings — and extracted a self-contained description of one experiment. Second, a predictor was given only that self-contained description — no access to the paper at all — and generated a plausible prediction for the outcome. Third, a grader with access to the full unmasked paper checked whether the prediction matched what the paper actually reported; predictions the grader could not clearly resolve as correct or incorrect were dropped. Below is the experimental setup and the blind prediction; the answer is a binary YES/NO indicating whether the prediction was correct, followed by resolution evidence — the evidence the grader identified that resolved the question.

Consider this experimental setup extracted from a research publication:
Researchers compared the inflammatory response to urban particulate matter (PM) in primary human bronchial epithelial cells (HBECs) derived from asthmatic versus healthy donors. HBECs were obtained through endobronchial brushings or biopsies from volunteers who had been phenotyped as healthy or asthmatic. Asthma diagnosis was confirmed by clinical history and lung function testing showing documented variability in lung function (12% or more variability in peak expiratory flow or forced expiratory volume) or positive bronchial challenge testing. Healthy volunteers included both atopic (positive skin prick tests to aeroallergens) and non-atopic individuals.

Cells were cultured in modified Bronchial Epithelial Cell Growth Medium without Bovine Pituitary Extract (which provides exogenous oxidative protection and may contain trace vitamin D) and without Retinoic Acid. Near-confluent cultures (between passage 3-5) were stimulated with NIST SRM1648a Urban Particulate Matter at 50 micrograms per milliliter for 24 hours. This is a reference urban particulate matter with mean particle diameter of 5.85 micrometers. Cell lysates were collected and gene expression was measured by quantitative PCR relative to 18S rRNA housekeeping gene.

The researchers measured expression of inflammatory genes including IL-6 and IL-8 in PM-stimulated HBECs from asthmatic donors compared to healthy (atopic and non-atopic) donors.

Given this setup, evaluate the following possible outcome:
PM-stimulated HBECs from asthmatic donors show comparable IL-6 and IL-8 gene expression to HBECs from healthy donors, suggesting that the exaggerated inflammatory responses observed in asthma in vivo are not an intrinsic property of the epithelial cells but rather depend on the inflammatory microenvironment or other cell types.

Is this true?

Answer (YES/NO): YES